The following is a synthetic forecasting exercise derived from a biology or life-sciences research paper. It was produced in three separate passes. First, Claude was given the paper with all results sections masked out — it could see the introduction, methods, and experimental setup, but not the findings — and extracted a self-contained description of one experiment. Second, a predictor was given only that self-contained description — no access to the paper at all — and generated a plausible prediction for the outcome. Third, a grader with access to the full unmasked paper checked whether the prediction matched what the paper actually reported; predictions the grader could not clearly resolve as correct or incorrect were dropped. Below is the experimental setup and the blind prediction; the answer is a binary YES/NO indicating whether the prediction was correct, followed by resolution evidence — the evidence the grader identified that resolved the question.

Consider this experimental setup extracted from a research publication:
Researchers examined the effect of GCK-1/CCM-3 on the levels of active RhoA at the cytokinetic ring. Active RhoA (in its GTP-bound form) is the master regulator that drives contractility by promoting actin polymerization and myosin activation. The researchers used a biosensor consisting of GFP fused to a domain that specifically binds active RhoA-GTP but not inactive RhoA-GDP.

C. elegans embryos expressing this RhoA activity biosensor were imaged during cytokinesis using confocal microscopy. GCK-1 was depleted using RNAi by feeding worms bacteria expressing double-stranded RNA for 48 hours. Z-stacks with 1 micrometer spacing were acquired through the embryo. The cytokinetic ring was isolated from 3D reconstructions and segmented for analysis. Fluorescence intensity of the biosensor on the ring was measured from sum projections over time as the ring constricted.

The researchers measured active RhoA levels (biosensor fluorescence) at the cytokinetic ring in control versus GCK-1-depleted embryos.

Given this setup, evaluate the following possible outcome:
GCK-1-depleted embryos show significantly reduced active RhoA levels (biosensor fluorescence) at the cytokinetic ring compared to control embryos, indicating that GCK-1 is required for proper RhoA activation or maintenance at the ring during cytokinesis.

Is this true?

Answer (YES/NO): NO